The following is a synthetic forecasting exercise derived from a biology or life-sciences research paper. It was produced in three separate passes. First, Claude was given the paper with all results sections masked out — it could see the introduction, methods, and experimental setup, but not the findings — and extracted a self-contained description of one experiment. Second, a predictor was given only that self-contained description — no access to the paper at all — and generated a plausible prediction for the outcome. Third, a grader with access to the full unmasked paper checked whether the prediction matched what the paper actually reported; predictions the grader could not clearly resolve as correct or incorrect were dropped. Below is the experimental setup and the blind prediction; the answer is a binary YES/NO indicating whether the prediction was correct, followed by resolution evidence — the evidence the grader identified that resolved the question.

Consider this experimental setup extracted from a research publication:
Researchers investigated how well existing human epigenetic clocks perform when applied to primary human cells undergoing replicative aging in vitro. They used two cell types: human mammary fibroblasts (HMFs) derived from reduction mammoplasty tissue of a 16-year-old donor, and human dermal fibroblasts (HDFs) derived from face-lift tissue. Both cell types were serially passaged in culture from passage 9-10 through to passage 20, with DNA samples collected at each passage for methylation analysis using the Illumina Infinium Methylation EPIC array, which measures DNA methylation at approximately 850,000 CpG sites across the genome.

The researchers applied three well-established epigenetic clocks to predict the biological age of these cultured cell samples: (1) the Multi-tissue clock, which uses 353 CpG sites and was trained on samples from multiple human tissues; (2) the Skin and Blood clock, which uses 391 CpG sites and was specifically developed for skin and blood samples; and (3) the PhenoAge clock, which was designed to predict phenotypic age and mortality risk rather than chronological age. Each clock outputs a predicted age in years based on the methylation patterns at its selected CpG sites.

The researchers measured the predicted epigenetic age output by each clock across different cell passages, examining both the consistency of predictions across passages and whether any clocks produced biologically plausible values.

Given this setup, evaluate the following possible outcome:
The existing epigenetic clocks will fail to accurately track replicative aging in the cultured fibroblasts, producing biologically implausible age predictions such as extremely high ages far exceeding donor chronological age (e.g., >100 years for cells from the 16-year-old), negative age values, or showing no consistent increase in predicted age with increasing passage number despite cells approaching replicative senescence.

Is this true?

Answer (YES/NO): NO